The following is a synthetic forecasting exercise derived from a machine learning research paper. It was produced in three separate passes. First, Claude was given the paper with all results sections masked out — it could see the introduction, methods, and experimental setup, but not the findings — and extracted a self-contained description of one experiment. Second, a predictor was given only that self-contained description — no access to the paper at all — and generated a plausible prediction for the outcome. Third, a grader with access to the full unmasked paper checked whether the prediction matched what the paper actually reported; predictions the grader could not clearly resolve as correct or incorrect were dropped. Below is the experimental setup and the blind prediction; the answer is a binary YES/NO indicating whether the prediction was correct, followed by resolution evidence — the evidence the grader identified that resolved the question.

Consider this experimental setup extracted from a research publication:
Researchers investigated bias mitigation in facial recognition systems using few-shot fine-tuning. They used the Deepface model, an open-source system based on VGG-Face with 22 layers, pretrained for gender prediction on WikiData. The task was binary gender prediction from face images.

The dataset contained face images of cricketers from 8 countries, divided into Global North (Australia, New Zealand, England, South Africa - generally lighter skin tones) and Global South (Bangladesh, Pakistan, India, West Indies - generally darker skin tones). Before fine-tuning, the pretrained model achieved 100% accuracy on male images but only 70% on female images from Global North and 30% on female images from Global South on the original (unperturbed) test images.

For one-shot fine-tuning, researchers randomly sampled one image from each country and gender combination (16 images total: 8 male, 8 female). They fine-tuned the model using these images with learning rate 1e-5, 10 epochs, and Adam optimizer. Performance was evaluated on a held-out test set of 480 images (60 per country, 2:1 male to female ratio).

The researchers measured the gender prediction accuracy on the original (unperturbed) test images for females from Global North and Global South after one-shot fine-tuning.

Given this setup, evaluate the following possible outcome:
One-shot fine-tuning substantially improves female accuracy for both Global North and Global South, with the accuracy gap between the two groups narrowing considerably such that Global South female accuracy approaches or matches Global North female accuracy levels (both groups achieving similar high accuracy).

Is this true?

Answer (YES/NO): NO